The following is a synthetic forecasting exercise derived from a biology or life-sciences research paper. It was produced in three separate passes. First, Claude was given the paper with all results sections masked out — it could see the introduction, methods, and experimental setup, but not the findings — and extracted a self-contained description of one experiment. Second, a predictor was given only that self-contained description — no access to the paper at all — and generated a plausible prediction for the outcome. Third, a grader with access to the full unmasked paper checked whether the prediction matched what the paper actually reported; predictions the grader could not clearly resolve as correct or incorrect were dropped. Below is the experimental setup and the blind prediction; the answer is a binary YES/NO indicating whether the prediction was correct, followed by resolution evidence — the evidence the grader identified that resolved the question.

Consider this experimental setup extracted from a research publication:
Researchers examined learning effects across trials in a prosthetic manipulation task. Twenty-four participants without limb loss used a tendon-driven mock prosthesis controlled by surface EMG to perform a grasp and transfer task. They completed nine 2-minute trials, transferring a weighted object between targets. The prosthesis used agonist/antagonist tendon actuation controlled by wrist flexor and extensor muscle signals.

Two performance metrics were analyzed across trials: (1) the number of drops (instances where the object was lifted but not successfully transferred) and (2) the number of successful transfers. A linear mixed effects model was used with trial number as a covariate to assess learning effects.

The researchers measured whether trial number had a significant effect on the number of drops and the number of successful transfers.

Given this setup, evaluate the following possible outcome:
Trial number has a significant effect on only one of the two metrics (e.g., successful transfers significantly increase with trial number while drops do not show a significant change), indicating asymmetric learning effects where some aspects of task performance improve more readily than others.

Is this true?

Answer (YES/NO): YES